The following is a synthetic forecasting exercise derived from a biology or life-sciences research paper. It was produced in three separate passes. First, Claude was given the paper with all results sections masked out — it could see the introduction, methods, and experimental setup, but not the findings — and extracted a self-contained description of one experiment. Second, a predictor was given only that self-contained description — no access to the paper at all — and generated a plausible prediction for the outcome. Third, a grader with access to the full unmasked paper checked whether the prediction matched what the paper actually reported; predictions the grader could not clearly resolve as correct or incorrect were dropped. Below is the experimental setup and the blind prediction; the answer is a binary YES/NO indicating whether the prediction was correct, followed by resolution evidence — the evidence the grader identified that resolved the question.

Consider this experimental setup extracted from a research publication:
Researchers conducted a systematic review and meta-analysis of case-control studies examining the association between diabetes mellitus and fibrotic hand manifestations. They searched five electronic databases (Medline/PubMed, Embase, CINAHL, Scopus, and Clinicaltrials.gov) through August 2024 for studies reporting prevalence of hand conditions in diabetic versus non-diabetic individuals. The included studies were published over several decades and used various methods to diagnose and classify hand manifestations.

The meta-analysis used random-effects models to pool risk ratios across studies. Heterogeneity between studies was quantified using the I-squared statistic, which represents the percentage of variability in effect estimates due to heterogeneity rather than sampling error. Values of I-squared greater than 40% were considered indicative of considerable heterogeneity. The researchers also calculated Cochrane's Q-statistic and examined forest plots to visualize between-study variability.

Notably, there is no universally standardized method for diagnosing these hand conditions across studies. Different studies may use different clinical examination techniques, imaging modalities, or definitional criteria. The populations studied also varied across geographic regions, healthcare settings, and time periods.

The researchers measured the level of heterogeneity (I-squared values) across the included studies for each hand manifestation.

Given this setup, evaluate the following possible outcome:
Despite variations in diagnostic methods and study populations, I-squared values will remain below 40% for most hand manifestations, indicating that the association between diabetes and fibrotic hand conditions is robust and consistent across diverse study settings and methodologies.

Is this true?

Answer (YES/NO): NO